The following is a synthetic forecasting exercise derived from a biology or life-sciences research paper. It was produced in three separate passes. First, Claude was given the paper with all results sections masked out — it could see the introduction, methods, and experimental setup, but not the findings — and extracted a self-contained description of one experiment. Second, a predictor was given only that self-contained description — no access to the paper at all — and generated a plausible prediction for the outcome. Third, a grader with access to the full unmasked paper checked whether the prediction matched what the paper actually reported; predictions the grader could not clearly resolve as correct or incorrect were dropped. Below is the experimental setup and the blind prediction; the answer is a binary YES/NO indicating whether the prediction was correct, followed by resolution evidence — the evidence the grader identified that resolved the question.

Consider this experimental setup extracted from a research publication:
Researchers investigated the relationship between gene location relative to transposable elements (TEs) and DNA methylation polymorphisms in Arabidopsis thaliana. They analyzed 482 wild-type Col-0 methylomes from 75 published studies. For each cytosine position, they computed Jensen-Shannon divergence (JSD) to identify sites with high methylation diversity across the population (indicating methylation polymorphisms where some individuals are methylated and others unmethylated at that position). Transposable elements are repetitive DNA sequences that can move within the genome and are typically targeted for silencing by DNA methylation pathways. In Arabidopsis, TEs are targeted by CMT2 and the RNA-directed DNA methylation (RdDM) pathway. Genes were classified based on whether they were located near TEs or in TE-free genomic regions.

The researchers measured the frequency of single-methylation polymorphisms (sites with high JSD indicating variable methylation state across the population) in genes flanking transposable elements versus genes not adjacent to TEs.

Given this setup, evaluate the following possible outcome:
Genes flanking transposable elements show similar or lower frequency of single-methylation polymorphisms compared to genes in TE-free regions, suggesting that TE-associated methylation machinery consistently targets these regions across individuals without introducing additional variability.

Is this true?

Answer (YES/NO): NO